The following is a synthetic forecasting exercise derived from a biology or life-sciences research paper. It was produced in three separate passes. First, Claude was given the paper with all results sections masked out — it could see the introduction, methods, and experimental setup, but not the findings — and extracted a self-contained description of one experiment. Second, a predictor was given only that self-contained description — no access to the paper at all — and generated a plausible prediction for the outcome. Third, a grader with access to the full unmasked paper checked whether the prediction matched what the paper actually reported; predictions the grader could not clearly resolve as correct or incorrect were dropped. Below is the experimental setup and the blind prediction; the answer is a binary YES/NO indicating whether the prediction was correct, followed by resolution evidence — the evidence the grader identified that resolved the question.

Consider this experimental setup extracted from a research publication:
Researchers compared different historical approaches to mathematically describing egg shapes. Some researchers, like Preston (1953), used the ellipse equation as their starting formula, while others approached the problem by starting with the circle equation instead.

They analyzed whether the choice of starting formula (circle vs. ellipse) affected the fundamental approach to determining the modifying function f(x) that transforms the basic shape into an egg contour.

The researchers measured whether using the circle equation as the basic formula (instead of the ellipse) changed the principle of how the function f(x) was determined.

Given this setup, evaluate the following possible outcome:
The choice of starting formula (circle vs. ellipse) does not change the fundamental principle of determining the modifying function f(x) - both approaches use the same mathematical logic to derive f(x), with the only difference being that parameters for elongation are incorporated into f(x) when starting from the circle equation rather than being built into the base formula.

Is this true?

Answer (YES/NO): YES